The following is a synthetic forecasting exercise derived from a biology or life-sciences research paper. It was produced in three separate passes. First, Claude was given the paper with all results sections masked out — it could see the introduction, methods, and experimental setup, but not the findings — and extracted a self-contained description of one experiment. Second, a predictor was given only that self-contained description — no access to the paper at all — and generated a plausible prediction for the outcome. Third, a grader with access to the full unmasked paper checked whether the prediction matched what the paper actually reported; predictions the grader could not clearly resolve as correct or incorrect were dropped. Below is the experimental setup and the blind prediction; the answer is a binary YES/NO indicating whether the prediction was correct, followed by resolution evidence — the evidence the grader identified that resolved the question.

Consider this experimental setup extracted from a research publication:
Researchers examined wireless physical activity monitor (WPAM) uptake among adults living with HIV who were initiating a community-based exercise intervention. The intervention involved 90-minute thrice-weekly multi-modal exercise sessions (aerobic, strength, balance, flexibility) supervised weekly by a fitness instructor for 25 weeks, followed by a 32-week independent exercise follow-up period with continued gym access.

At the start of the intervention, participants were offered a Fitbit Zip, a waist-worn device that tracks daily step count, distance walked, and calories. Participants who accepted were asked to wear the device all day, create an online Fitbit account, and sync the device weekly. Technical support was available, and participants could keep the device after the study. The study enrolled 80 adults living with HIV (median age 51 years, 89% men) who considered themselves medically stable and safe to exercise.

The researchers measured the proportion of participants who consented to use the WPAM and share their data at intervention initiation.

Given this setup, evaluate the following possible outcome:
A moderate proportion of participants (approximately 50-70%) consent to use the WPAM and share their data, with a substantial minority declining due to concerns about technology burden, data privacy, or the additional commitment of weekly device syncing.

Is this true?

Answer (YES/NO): NO